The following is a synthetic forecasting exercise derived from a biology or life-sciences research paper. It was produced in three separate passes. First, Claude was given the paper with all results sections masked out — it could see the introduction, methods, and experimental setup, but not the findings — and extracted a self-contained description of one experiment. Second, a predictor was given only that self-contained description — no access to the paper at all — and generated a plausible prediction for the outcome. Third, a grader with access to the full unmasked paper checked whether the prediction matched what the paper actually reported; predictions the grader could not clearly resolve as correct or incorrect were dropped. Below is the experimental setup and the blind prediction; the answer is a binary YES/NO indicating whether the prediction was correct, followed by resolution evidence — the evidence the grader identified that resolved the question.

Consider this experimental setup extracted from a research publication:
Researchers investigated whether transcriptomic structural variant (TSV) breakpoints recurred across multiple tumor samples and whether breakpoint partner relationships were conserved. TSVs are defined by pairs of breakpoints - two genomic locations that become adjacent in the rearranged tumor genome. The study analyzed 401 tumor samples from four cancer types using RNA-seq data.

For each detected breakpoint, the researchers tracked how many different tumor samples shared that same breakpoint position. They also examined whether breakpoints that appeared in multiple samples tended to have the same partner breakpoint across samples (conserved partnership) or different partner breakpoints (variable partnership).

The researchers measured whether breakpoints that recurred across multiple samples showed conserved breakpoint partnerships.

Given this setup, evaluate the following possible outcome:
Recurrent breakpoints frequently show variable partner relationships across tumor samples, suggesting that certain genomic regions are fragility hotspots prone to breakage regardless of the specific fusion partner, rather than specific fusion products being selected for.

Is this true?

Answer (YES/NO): NO